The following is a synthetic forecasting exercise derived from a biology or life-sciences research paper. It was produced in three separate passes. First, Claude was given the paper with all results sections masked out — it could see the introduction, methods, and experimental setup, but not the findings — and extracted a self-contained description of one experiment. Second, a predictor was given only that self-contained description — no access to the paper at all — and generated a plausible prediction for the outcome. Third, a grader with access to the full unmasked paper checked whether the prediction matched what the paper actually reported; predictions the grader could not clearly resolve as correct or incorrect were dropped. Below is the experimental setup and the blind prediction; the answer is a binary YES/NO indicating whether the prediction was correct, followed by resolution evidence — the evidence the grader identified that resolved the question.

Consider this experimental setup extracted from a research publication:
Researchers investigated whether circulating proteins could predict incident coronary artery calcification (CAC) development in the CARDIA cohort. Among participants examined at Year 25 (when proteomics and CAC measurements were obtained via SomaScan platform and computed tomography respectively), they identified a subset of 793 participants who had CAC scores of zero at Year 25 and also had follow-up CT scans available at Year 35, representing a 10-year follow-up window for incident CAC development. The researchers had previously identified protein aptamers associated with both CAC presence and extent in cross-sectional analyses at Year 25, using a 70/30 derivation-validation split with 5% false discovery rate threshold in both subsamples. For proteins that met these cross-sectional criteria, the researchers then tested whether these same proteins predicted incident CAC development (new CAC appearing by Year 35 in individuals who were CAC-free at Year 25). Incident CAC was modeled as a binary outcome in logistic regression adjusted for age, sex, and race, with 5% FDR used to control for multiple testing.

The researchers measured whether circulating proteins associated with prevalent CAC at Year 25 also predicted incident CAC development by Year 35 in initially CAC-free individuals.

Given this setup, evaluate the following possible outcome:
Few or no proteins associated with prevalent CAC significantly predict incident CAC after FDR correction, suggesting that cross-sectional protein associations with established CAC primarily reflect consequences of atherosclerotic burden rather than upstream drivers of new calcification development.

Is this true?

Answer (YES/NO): NO